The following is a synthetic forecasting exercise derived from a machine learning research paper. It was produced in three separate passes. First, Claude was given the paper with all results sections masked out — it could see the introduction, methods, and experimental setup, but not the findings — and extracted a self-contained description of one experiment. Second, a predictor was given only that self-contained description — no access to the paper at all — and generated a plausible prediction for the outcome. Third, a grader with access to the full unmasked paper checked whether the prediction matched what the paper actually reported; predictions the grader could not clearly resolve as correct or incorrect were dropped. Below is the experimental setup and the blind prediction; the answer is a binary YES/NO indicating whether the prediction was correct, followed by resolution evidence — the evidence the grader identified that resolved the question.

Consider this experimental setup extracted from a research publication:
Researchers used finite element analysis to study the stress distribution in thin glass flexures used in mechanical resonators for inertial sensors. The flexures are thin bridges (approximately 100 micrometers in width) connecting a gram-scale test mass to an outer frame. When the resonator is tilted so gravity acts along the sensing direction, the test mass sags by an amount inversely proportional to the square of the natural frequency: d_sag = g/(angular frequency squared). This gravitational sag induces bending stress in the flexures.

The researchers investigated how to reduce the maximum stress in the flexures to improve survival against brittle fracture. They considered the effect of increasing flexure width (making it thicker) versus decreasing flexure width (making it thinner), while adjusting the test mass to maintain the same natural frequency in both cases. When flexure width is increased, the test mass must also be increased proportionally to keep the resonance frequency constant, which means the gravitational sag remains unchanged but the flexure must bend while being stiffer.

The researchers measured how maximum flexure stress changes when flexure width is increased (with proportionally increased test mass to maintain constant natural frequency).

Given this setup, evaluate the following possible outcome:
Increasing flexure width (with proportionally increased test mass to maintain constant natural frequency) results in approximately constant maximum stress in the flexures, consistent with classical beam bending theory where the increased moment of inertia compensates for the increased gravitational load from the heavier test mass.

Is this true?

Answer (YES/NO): NO